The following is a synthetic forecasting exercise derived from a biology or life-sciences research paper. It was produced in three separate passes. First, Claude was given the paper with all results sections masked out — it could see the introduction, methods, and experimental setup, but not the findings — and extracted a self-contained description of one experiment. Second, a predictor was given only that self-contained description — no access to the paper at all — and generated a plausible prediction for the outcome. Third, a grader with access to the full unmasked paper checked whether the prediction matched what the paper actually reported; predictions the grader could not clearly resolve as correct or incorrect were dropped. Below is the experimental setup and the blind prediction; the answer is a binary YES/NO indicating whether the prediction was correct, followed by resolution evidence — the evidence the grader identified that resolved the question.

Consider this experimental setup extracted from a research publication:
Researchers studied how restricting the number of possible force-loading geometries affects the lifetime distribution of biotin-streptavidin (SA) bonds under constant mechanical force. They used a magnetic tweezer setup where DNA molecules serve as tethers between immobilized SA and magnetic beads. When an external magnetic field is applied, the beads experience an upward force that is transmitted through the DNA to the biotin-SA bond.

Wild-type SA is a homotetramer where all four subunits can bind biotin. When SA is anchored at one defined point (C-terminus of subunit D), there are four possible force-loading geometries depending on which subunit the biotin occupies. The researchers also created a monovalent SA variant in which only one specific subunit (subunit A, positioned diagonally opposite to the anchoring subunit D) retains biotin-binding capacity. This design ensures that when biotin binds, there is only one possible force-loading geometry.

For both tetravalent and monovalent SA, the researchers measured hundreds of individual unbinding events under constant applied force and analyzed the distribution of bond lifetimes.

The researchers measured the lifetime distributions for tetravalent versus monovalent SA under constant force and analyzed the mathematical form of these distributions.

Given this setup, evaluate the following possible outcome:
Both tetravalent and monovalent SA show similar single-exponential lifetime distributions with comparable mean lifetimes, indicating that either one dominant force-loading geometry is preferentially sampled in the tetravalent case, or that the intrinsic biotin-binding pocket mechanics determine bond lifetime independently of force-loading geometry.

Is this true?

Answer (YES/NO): NO